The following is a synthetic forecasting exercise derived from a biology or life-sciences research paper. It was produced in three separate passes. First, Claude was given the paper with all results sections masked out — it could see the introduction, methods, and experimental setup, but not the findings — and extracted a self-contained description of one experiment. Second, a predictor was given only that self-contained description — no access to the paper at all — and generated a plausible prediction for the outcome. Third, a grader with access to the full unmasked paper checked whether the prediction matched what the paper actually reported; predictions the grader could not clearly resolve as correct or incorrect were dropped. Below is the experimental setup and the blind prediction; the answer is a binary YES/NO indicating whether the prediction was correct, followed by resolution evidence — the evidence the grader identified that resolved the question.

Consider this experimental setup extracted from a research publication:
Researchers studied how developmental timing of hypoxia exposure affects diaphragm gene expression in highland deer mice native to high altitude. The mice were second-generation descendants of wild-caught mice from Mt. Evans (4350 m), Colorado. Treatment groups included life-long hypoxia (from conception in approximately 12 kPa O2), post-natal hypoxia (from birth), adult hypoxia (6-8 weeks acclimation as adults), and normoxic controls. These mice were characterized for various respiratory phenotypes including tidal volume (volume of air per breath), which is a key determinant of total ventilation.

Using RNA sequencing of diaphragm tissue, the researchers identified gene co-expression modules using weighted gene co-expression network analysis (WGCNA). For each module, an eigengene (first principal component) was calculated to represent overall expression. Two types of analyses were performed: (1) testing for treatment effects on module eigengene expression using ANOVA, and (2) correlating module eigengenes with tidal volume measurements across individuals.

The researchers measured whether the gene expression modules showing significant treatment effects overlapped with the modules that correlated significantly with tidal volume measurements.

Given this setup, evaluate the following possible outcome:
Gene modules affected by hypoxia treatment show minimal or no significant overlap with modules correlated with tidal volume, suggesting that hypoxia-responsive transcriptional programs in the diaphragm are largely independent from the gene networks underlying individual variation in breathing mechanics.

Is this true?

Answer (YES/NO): NO